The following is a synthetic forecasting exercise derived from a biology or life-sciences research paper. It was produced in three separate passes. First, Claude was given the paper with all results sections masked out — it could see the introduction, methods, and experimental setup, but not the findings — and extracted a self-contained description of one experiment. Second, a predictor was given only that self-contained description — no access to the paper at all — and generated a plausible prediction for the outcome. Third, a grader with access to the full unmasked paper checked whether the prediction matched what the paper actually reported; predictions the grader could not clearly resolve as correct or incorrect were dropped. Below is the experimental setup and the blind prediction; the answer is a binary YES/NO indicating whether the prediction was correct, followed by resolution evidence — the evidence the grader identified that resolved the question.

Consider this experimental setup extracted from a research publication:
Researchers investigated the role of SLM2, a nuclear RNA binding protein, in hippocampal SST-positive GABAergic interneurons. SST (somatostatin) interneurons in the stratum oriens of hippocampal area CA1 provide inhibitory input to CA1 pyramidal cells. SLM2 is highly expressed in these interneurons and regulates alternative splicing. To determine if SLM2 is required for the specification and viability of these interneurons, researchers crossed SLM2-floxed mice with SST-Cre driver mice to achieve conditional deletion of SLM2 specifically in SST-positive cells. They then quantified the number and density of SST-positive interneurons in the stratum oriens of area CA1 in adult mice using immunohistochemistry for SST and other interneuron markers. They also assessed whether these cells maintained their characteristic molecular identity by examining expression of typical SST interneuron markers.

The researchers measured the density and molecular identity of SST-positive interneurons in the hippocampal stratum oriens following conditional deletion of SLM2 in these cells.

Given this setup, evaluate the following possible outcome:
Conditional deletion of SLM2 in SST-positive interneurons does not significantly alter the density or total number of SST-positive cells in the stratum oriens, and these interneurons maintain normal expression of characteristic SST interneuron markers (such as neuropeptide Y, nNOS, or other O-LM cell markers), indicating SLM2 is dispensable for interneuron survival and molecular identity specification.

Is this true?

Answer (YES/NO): YES